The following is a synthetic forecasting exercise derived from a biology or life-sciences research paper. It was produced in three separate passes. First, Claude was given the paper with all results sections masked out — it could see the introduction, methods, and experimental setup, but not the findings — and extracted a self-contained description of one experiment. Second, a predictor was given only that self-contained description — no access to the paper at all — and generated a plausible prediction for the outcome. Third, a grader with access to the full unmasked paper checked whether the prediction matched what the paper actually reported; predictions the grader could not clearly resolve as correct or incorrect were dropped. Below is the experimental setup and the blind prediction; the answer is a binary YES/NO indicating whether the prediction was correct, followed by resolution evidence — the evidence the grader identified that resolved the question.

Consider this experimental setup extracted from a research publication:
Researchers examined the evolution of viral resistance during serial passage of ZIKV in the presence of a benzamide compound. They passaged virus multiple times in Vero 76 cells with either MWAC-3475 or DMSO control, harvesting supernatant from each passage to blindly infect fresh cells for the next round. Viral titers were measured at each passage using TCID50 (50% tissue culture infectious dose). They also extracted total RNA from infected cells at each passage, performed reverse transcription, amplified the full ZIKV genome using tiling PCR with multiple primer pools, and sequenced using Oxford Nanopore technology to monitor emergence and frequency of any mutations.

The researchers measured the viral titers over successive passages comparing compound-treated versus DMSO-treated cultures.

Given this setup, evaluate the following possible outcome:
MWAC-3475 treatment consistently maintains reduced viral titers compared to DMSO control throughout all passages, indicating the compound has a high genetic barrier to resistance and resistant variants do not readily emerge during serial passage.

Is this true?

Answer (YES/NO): NO